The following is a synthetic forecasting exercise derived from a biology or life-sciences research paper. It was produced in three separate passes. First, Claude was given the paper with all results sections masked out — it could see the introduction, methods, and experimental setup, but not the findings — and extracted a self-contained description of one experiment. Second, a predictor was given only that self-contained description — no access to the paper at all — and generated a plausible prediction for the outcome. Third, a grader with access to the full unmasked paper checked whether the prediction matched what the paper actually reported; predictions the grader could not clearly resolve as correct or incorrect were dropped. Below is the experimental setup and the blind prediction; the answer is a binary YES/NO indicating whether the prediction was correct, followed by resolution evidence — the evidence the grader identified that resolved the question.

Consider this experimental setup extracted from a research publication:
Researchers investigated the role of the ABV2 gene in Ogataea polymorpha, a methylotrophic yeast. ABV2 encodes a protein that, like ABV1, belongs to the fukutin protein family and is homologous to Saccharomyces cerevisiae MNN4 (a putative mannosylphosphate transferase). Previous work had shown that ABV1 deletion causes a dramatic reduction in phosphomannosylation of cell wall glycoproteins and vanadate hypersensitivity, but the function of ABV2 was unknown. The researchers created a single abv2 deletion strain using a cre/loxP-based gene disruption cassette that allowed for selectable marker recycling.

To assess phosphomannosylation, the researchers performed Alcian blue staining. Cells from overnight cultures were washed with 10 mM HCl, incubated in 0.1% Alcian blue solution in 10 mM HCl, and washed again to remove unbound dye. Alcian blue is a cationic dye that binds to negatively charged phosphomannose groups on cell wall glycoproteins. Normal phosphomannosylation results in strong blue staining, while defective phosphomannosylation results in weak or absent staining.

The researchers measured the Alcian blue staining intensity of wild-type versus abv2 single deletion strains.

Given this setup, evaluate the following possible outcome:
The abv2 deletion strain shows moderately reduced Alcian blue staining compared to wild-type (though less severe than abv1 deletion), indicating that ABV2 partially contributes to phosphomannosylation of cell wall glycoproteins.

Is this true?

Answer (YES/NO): NO